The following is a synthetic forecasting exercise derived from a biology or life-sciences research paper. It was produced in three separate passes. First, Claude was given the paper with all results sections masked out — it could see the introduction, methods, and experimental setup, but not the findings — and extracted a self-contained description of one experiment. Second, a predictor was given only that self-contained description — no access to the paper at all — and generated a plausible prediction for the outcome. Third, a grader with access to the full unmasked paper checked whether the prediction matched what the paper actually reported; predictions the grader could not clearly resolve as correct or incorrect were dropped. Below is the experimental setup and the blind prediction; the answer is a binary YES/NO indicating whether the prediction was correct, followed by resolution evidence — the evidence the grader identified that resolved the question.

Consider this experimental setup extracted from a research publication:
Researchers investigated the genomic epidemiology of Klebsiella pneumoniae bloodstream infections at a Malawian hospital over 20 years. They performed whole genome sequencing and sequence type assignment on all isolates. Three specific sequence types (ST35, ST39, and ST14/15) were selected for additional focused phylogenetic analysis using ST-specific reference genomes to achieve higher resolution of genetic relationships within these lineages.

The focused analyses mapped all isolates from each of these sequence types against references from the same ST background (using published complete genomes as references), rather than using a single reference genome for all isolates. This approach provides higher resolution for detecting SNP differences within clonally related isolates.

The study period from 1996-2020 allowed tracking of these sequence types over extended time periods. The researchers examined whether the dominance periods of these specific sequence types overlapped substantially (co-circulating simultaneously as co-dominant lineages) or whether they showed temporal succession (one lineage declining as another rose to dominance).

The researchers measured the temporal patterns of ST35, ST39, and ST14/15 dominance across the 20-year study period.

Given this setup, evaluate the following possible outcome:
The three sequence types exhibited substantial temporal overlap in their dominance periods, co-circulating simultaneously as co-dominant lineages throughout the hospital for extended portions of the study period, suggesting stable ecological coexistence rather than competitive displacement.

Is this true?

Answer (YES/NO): NO